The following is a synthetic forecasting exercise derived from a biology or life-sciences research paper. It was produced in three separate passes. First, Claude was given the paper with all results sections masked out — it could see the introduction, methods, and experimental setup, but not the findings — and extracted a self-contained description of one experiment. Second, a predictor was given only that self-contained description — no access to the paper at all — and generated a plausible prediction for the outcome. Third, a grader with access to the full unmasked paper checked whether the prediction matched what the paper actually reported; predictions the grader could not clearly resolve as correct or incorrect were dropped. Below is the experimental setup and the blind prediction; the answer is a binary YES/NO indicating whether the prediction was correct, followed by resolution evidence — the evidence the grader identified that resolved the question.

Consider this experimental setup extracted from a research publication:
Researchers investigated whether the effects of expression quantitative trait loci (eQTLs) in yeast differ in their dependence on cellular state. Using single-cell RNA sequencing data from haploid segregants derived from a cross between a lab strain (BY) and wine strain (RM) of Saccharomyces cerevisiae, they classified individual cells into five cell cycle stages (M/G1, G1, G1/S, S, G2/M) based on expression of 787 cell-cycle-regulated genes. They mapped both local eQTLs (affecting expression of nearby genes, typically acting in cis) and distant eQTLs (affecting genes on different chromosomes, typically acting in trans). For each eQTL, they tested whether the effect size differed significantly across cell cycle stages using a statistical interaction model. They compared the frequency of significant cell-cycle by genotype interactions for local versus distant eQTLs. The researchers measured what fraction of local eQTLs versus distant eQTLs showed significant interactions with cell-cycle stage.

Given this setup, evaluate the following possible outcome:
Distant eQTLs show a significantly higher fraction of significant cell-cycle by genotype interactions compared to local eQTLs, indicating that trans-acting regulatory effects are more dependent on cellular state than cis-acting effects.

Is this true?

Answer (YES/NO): YES